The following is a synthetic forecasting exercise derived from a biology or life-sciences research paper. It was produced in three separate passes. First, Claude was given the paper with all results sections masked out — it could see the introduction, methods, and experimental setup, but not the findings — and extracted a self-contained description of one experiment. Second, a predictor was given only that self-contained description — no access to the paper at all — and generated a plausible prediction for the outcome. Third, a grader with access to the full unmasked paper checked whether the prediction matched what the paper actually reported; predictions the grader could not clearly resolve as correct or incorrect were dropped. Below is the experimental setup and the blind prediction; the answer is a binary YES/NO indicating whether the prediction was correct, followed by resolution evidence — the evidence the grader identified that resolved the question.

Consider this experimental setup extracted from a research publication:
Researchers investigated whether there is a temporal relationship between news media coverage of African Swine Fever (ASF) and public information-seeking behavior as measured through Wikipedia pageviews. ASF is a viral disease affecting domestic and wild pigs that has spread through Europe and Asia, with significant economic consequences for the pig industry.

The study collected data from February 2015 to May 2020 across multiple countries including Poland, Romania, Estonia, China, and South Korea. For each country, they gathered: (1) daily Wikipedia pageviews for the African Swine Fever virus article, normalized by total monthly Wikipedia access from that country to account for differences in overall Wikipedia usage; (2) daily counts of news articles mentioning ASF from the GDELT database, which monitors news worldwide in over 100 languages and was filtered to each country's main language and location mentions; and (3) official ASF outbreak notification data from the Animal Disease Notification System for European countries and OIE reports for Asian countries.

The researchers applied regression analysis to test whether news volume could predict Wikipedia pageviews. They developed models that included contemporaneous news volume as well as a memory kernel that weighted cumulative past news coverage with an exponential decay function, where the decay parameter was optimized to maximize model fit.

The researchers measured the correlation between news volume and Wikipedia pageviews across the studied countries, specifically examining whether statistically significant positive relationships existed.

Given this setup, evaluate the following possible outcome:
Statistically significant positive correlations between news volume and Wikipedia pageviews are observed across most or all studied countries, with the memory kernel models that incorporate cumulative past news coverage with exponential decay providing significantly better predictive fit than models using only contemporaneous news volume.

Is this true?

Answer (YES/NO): YES